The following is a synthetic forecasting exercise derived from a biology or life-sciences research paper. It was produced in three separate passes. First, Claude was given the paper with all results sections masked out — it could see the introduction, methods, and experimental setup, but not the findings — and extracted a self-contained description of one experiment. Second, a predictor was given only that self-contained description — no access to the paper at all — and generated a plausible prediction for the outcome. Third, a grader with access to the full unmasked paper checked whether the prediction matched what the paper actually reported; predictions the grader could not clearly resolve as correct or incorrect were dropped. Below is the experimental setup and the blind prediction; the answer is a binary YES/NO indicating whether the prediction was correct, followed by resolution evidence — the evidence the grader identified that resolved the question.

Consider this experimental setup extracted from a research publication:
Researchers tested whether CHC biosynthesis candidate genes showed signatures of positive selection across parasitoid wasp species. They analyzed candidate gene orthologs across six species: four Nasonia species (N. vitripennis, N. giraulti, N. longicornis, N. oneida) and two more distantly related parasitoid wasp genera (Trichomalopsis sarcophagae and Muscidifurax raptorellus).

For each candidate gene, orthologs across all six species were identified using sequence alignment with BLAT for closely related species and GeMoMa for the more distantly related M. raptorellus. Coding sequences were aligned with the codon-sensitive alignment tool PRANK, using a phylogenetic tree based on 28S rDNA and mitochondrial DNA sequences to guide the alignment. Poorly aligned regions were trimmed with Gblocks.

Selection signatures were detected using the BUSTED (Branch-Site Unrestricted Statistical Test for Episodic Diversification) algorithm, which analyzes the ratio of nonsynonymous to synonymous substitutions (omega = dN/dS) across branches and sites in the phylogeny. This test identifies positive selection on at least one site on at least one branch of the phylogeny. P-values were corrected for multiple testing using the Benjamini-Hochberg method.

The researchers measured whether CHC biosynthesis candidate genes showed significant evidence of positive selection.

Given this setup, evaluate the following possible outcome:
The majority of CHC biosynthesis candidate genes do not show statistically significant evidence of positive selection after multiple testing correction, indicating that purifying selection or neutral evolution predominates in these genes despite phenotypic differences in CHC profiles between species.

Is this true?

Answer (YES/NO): YES